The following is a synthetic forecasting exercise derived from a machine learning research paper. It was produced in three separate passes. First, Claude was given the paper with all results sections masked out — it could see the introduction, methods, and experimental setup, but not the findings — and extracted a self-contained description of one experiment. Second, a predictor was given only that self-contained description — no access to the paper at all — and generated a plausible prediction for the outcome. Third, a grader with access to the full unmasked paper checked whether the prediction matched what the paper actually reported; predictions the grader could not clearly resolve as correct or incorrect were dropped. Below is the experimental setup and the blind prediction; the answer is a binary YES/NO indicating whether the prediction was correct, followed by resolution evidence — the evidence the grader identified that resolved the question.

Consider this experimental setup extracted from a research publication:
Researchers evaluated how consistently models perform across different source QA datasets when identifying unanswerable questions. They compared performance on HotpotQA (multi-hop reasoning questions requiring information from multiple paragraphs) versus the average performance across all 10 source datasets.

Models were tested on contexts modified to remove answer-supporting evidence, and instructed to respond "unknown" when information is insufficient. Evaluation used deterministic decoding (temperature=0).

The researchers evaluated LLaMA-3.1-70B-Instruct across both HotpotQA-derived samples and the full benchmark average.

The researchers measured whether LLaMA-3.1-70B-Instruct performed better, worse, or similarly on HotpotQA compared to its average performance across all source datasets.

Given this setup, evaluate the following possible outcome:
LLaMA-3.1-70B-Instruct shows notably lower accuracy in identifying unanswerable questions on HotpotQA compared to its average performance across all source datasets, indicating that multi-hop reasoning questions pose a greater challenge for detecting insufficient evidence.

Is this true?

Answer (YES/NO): NO